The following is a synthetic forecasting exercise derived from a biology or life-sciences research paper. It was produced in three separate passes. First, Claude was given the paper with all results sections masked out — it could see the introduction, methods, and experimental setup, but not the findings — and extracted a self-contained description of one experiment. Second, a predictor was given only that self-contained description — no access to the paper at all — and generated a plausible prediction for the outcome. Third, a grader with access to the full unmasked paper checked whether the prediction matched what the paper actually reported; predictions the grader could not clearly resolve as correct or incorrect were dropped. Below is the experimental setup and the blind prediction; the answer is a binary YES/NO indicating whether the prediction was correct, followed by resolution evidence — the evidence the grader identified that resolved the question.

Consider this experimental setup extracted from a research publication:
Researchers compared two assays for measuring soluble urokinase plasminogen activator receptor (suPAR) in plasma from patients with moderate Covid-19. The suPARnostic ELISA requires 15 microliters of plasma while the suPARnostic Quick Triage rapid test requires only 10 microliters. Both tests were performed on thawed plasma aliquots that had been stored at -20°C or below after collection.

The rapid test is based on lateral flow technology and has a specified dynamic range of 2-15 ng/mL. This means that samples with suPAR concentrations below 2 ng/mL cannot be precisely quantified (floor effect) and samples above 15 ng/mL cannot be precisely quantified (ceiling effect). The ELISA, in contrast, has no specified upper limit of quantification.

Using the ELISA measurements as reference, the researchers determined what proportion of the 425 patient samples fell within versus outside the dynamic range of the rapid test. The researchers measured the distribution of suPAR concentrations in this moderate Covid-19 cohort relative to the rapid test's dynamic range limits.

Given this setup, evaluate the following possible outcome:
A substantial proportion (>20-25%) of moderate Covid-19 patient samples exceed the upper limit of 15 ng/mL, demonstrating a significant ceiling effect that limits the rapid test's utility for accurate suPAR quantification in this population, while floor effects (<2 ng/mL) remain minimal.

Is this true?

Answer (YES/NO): NO